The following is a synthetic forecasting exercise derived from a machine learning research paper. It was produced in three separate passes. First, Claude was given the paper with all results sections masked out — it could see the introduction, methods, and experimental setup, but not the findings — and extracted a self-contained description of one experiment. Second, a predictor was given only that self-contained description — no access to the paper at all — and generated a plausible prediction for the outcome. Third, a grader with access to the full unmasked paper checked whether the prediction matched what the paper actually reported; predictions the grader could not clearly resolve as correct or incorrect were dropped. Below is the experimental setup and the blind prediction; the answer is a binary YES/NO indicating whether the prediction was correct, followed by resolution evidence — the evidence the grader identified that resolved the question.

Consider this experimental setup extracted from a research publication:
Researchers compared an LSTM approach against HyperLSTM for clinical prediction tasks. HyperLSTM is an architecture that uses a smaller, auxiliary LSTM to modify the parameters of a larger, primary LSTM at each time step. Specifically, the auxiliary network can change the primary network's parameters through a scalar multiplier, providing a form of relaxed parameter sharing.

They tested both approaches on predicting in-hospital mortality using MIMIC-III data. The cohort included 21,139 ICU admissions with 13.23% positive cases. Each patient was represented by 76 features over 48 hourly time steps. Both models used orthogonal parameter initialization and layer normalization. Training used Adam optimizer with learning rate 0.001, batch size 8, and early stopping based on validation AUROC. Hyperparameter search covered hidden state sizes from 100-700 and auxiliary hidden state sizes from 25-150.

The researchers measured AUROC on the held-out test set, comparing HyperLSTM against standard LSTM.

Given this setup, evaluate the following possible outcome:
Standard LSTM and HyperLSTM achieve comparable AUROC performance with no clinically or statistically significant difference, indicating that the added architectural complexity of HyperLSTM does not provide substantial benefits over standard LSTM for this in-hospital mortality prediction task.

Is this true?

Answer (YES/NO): YES